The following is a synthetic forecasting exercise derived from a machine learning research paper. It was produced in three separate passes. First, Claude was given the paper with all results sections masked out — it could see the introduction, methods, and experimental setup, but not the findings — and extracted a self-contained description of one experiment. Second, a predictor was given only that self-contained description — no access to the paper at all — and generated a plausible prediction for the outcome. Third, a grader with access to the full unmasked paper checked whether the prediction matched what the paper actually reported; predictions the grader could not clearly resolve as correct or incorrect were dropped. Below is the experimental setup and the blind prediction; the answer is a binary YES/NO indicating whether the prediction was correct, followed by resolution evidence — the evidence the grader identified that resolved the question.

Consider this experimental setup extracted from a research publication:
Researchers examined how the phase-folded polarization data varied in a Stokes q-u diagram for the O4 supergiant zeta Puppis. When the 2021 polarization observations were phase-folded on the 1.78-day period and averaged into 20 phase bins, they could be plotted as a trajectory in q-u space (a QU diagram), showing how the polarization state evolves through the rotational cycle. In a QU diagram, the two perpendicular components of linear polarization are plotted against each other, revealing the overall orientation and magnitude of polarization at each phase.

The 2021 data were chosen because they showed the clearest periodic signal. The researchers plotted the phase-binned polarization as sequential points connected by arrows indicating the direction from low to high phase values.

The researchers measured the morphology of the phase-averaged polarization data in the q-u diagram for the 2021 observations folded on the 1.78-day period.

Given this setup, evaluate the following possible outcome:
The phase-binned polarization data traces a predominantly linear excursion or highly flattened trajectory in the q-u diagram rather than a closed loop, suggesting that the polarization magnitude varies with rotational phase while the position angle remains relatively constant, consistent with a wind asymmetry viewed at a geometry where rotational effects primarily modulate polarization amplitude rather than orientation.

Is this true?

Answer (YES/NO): YES